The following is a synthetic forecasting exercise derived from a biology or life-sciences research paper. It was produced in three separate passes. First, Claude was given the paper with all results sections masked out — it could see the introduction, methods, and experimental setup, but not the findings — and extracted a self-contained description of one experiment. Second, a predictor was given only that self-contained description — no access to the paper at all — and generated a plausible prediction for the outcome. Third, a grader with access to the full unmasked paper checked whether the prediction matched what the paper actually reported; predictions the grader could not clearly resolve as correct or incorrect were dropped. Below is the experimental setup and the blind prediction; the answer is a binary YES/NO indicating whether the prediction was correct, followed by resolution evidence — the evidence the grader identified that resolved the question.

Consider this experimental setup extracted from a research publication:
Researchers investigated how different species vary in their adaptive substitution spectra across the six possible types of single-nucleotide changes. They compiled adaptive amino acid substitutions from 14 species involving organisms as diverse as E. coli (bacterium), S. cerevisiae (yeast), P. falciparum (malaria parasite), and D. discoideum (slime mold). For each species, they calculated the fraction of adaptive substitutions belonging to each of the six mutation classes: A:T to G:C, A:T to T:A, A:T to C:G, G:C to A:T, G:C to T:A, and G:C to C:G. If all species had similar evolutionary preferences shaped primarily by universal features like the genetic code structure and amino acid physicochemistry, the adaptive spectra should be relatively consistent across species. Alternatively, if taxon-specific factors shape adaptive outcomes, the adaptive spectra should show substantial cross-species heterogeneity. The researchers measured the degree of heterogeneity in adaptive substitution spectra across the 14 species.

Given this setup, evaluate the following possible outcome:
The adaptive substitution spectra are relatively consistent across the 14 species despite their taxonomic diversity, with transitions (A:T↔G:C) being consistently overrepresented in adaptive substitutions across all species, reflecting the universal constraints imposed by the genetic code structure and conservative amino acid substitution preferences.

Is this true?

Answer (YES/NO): NO